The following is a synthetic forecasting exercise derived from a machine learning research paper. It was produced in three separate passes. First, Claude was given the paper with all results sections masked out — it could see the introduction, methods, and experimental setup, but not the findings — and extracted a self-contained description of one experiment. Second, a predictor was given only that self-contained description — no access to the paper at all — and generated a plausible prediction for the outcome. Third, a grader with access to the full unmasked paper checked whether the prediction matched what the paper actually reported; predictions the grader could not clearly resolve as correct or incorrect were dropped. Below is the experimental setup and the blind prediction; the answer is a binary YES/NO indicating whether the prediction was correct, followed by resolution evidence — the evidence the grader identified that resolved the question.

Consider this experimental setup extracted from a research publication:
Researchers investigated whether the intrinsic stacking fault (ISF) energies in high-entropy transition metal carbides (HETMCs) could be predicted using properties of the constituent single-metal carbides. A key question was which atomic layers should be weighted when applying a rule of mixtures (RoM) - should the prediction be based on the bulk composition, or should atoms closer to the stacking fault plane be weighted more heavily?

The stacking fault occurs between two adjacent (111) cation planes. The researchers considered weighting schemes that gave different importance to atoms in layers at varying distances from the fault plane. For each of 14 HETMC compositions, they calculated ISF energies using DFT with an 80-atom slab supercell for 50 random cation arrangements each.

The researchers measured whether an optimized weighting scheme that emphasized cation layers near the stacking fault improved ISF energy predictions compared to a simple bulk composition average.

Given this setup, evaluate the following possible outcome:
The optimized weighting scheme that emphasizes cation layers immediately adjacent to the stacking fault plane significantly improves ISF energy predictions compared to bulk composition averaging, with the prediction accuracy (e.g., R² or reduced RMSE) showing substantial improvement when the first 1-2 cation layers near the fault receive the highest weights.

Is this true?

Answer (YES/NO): NO